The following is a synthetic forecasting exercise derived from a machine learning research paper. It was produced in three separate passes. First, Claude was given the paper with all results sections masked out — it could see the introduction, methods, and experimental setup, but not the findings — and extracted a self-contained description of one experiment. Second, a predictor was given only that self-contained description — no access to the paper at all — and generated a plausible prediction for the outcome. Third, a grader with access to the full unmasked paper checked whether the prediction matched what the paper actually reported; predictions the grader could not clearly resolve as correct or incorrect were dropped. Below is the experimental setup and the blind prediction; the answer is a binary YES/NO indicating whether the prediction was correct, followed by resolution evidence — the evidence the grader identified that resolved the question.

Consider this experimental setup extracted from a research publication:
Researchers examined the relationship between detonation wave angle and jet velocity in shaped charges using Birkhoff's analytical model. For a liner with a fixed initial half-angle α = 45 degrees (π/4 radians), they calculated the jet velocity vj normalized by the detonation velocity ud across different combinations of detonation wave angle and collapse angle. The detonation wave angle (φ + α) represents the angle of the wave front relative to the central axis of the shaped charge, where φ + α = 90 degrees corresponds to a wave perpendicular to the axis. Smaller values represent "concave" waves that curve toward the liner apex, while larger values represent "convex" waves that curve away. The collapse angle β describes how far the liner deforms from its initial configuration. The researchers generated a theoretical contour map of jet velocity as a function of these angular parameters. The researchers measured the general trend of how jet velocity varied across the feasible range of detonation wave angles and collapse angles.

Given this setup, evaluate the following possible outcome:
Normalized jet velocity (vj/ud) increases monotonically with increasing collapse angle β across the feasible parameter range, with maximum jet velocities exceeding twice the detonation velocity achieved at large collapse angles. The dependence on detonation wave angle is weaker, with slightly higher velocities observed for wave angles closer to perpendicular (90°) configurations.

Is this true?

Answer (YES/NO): NO